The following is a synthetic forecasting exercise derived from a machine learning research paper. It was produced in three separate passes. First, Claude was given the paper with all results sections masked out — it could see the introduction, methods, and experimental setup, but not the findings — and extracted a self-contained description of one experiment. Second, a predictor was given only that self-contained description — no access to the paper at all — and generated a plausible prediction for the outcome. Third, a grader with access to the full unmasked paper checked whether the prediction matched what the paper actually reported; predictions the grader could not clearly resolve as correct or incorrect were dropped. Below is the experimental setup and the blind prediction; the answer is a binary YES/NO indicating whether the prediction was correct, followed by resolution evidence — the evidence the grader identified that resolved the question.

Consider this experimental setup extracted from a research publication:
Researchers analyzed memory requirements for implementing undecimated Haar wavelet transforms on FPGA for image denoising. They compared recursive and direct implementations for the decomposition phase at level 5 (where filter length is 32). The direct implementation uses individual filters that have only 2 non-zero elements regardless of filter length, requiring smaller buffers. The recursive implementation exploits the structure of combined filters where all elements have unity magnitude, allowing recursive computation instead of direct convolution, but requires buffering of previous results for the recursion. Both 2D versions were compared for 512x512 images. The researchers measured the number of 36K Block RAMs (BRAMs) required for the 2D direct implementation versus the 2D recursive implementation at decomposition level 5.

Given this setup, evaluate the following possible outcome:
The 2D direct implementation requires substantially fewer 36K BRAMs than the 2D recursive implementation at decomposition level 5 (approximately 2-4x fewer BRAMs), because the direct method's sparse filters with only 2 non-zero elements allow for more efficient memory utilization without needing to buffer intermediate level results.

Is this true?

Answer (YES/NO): YES